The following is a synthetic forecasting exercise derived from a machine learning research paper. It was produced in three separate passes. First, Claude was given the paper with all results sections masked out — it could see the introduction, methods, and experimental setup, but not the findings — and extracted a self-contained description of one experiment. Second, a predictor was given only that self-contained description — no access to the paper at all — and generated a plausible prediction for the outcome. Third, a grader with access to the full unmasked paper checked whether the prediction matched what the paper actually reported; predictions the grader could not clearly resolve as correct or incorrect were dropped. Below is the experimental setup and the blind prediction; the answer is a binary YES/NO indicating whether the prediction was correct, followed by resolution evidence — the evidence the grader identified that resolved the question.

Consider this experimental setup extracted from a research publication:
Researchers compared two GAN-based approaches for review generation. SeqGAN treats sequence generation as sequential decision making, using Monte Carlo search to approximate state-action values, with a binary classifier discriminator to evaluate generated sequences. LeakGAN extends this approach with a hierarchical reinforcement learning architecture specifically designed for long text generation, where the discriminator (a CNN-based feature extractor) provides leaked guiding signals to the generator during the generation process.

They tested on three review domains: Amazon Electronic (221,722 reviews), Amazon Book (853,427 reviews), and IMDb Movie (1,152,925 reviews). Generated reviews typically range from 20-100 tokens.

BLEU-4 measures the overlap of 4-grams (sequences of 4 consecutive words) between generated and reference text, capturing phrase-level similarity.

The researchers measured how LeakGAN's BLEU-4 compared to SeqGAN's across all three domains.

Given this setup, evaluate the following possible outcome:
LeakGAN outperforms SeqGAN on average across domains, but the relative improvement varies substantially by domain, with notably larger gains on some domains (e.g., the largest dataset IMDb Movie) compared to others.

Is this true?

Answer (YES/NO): NO